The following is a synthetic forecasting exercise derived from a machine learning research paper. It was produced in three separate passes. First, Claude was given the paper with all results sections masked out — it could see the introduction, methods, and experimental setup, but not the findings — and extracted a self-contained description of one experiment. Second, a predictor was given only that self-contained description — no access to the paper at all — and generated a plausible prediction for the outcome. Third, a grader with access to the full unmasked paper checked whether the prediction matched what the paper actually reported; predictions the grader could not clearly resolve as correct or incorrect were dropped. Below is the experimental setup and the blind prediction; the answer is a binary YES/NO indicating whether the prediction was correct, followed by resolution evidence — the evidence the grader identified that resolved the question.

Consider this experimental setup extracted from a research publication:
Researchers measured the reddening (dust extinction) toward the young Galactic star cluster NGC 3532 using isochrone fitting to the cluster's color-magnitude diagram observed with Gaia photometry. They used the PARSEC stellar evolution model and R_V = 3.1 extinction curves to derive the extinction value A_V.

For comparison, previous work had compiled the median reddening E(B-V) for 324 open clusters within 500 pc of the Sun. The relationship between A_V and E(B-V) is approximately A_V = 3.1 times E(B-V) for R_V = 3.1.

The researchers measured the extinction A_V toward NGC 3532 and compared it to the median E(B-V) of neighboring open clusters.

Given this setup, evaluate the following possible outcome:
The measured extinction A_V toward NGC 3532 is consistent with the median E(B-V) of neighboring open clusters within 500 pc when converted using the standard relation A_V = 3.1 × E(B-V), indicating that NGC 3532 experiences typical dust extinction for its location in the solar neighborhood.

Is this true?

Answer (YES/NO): NO